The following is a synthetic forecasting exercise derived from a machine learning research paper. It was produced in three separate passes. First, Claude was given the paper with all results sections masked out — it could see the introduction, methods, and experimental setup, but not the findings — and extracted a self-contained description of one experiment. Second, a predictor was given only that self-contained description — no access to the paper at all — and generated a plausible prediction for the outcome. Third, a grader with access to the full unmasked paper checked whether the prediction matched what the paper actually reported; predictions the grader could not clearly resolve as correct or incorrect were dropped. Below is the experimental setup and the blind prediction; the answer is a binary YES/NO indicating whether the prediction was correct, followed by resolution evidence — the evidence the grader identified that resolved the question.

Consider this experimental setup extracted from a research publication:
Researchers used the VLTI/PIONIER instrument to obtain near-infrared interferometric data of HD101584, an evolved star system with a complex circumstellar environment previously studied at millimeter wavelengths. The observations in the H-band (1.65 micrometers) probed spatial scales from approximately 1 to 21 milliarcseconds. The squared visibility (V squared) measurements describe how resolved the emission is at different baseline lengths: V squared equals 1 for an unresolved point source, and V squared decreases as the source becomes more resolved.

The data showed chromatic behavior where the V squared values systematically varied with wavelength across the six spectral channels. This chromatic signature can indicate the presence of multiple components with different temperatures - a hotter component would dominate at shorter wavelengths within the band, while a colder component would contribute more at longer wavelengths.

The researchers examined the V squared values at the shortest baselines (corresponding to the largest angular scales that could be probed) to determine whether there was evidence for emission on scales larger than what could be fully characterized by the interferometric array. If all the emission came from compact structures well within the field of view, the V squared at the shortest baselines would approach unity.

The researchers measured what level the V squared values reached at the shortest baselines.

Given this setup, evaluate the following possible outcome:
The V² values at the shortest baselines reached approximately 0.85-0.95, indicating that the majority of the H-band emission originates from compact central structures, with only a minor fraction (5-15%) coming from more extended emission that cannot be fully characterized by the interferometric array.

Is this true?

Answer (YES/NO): NO